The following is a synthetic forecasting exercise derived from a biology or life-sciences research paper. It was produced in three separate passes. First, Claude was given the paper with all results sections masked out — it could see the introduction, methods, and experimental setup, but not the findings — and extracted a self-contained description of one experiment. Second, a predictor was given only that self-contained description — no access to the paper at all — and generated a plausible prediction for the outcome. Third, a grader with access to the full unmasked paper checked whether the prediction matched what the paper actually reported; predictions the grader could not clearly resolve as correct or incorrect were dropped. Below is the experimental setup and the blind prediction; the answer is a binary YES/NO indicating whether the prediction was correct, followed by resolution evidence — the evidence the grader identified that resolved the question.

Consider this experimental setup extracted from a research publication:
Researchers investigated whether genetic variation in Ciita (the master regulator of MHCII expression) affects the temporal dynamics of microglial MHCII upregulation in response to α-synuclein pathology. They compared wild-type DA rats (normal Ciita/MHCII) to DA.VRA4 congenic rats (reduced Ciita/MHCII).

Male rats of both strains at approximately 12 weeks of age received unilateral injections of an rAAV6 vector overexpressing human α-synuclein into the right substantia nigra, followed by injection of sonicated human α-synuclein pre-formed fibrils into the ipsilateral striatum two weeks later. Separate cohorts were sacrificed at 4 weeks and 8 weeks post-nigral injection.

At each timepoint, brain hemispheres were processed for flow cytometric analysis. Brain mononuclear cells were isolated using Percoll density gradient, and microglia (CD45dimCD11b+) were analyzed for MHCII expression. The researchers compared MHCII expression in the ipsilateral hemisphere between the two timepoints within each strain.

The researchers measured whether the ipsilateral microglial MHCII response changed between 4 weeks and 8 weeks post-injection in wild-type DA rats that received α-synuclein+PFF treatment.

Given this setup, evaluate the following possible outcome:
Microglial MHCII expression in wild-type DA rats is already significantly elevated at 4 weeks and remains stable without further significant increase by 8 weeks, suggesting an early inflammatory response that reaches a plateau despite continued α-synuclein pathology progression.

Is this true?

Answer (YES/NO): NO